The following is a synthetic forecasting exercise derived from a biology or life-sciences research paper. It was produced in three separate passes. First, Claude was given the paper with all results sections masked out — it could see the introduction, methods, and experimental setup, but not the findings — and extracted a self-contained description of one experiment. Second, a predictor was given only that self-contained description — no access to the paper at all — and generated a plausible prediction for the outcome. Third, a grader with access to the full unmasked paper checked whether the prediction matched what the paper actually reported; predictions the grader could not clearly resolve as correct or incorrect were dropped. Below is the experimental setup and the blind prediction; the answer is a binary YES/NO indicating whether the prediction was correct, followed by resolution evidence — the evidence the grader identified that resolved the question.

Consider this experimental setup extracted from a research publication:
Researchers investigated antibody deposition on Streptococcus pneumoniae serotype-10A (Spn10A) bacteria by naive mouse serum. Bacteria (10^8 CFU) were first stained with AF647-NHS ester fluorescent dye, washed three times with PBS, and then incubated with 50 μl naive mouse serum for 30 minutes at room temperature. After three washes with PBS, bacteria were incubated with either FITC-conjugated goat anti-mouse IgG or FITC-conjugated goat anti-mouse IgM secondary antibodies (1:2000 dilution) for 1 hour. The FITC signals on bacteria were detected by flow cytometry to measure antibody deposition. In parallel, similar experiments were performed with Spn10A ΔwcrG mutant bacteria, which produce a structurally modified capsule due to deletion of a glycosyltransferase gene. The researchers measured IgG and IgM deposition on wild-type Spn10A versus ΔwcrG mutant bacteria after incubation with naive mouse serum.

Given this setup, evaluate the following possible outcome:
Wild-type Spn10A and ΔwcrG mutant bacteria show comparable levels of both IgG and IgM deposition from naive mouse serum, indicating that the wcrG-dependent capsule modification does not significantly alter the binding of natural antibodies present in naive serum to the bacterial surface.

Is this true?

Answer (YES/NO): NO